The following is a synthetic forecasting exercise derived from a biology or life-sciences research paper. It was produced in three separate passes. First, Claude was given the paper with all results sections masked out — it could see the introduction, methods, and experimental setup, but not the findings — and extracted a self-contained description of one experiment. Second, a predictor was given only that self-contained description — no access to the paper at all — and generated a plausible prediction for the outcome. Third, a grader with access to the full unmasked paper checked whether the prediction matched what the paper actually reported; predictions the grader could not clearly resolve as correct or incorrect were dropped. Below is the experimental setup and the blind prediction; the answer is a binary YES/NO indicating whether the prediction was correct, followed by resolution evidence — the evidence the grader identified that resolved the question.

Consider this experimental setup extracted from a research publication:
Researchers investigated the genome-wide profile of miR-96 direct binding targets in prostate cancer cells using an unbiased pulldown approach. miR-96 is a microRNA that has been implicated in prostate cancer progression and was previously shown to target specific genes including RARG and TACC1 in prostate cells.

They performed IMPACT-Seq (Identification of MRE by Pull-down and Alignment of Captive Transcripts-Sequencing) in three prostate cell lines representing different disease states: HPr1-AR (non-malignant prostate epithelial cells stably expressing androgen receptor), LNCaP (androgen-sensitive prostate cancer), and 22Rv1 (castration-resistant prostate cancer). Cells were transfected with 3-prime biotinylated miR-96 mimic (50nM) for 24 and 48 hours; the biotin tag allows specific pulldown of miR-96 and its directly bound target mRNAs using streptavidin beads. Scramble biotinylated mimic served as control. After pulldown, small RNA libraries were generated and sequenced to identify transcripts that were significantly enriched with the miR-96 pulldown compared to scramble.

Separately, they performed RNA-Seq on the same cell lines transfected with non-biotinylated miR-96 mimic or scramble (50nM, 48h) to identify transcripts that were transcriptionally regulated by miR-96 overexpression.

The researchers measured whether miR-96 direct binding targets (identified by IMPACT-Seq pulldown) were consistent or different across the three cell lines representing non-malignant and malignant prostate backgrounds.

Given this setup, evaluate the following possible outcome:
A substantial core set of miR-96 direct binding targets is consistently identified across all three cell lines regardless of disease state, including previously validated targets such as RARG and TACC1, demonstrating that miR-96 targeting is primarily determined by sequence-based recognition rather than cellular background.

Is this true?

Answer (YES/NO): NO